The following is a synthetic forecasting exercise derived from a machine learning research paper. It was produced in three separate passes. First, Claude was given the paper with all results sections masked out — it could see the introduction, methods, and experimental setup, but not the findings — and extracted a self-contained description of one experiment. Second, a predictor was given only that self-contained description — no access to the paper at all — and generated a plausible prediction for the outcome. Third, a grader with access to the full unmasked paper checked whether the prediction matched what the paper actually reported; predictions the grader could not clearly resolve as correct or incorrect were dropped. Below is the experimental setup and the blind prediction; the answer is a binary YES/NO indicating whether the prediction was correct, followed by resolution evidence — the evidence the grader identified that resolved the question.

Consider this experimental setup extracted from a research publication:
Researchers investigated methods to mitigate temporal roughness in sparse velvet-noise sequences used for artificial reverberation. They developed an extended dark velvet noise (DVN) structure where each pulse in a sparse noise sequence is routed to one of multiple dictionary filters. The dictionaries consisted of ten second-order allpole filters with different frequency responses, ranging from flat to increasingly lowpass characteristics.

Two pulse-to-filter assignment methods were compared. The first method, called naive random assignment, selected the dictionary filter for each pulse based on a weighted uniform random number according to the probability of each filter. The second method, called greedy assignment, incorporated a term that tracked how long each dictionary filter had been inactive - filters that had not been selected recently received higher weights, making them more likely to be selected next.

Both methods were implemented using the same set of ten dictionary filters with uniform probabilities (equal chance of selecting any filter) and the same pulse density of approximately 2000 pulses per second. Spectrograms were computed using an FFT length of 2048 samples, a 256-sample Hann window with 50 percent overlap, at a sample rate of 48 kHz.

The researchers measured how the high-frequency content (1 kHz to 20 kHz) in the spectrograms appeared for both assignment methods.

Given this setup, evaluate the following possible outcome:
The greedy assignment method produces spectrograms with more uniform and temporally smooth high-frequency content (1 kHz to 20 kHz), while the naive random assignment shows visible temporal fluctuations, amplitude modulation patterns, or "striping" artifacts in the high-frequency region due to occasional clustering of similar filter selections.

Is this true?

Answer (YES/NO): YES